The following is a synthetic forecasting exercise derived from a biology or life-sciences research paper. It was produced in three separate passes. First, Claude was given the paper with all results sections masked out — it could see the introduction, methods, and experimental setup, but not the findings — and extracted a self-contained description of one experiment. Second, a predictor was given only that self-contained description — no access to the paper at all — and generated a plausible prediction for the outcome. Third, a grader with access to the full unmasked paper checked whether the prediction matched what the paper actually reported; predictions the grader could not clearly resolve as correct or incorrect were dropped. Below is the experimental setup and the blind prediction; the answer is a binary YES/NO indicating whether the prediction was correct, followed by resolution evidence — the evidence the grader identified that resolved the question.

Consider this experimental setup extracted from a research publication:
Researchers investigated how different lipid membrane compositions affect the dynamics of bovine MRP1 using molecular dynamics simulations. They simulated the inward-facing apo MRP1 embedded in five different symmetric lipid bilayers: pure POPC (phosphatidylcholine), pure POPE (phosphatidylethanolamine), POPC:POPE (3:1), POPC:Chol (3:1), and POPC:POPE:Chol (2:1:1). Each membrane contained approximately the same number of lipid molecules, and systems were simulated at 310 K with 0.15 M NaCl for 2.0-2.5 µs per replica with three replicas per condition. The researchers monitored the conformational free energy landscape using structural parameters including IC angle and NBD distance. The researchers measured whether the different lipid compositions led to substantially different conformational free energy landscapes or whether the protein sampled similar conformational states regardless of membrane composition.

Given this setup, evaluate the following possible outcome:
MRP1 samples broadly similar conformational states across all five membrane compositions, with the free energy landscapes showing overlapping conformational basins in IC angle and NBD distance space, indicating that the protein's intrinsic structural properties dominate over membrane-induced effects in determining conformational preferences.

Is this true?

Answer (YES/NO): YES